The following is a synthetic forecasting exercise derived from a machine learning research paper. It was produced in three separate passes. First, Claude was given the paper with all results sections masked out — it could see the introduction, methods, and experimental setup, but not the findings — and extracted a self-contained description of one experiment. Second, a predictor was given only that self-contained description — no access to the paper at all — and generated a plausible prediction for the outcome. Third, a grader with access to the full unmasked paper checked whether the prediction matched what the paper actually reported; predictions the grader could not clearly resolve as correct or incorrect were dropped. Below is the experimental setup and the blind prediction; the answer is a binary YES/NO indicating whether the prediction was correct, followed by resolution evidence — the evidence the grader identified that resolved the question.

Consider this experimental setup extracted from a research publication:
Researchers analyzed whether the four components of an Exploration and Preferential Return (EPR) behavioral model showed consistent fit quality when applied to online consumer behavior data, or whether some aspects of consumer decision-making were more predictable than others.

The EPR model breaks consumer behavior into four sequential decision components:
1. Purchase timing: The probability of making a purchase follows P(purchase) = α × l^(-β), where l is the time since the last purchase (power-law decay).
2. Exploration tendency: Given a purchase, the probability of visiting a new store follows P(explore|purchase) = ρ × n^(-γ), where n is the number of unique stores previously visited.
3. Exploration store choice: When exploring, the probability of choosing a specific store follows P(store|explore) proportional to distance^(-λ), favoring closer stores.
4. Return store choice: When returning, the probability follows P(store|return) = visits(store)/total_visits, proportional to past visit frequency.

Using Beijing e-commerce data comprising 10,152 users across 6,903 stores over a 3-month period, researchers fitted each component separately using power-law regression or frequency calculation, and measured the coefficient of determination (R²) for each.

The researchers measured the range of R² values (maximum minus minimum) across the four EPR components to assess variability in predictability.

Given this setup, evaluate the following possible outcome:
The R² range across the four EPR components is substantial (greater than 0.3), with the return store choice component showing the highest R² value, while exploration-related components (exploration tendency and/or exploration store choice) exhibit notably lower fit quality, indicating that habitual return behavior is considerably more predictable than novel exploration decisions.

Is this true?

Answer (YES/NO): YES